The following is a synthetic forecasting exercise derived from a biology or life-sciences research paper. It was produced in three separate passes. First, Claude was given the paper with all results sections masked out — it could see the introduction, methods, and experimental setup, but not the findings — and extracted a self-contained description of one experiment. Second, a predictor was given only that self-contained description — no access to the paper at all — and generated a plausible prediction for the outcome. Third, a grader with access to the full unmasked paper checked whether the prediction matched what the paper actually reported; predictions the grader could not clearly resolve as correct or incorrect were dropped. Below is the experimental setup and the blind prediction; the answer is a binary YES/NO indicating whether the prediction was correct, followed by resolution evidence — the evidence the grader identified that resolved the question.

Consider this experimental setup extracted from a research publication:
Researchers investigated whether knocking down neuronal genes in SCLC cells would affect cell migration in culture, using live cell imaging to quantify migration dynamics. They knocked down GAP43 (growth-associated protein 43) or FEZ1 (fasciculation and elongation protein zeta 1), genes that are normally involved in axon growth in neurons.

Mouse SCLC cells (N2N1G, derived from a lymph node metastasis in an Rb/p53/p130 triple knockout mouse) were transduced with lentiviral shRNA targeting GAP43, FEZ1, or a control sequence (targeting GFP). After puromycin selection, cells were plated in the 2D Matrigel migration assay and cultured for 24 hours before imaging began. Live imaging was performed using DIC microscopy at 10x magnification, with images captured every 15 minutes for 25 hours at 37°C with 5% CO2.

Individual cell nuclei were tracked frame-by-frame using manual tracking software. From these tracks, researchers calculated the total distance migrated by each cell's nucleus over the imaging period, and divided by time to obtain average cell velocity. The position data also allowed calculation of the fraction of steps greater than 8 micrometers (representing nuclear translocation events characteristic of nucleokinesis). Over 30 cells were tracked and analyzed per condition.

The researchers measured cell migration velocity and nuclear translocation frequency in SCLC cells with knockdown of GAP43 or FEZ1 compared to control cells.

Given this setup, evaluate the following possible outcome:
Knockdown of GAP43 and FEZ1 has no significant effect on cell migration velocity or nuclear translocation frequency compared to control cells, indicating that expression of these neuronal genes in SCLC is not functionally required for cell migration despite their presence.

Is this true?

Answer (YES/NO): NO